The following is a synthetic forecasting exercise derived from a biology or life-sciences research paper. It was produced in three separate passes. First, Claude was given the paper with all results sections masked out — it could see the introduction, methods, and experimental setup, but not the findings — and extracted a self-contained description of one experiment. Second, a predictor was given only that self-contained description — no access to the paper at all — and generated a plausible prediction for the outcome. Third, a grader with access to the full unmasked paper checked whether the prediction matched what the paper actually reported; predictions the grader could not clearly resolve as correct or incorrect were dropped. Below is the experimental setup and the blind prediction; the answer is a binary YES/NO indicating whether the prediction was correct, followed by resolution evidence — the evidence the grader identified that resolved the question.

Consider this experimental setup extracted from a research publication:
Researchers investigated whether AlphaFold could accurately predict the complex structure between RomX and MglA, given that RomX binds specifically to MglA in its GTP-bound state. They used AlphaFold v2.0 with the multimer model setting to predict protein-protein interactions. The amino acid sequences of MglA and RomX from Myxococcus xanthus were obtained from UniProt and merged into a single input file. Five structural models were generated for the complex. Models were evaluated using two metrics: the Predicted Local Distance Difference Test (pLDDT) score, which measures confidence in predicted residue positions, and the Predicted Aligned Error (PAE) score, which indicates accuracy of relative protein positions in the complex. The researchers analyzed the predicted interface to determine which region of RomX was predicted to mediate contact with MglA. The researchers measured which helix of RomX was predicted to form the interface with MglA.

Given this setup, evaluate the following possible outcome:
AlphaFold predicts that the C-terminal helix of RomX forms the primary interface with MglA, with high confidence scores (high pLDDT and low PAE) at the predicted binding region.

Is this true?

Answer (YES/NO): NO